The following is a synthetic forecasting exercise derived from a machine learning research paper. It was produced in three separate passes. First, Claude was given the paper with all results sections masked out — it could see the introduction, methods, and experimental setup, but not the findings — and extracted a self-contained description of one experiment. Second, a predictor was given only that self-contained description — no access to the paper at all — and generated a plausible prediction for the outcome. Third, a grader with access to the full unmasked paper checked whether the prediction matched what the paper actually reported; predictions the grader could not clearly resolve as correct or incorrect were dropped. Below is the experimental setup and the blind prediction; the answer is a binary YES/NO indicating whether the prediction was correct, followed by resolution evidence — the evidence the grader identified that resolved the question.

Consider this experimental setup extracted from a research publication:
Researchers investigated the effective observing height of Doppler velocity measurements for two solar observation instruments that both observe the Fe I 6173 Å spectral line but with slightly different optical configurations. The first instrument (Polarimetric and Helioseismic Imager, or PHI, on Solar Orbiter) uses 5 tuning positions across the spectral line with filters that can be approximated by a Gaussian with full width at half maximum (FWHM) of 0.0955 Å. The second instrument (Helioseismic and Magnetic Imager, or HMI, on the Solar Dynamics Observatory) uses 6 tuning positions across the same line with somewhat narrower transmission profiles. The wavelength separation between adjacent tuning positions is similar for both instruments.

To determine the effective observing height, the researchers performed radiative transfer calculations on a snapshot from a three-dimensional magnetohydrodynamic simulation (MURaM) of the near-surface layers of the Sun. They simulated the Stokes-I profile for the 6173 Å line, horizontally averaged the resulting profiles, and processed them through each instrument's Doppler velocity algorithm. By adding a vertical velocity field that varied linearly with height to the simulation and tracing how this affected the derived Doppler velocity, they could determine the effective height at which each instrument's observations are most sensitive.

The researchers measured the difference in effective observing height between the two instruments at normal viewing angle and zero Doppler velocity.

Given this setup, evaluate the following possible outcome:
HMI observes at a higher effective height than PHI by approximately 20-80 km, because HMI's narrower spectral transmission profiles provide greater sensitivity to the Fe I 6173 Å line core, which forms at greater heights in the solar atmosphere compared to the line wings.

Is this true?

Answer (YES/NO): NO